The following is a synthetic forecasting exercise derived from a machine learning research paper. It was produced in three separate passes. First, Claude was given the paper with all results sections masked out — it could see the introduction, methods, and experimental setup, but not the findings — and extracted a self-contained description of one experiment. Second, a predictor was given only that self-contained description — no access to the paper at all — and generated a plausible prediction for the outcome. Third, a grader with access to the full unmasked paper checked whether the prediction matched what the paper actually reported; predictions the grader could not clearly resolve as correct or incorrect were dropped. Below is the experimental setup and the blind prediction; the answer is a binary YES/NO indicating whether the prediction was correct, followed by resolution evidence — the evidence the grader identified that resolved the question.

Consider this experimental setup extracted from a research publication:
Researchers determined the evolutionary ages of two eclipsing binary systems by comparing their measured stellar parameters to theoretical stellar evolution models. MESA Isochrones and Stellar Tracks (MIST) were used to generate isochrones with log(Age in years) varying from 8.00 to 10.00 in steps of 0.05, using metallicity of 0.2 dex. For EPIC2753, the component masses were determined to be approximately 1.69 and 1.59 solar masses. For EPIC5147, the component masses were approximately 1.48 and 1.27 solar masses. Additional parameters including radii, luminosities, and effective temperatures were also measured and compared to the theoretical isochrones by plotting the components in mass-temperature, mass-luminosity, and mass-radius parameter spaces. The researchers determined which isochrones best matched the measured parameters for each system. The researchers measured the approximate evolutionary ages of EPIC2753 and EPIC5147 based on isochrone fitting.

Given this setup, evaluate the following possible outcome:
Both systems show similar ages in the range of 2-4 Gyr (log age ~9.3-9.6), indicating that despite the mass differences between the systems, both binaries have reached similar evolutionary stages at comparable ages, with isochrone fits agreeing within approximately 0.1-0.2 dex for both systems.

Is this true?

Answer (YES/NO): NO